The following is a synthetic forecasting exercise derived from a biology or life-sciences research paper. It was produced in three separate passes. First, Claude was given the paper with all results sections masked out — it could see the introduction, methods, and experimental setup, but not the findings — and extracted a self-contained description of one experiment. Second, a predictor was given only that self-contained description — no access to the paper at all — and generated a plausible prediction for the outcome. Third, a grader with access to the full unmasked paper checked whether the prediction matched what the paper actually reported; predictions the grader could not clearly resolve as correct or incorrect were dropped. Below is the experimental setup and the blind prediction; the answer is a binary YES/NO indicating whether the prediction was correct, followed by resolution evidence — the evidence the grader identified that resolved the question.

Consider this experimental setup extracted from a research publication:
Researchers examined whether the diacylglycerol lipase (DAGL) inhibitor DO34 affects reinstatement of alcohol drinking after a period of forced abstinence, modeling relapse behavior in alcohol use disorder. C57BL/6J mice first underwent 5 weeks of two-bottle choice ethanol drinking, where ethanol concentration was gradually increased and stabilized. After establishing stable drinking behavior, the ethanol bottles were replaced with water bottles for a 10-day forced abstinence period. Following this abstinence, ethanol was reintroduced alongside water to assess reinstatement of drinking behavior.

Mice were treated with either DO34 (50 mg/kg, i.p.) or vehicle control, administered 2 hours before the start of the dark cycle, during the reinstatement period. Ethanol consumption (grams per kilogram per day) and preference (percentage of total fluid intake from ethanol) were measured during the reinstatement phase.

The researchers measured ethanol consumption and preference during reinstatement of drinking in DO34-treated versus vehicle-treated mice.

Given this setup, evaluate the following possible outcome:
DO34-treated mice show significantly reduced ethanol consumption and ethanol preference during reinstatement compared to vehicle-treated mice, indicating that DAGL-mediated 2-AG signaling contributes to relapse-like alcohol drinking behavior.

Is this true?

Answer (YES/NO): YES